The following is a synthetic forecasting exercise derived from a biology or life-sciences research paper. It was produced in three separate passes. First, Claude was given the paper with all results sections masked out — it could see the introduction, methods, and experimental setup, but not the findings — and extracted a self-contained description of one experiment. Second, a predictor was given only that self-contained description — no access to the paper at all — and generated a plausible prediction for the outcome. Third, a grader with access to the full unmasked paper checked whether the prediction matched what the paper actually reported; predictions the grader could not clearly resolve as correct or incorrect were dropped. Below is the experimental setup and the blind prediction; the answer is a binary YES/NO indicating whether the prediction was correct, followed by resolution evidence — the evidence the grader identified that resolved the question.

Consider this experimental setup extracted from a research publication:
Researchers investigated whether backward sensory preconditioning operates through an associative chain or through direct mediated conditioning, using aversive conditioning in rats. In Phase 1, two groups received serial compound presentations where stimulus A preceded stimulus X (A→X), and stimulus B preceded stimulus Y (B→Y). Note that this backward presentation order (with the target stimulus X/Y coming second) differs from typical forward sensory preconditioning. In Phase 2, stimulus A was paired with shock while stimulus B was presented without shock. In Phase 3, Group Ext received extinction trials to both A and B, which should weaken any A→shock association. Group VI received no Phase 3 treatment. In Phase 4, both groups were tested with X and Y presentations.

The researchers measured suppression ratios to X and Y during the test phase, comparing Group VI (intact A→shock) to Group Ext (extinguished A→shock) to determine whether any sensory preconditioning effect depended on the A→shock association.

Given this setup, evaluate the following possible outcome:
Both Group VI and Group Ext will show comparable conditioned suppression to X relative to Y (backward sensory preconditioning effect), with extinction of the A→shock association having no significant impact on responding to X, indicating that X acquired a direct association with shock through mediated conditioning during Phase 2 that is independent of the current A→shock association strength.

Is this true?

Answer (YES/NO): NO